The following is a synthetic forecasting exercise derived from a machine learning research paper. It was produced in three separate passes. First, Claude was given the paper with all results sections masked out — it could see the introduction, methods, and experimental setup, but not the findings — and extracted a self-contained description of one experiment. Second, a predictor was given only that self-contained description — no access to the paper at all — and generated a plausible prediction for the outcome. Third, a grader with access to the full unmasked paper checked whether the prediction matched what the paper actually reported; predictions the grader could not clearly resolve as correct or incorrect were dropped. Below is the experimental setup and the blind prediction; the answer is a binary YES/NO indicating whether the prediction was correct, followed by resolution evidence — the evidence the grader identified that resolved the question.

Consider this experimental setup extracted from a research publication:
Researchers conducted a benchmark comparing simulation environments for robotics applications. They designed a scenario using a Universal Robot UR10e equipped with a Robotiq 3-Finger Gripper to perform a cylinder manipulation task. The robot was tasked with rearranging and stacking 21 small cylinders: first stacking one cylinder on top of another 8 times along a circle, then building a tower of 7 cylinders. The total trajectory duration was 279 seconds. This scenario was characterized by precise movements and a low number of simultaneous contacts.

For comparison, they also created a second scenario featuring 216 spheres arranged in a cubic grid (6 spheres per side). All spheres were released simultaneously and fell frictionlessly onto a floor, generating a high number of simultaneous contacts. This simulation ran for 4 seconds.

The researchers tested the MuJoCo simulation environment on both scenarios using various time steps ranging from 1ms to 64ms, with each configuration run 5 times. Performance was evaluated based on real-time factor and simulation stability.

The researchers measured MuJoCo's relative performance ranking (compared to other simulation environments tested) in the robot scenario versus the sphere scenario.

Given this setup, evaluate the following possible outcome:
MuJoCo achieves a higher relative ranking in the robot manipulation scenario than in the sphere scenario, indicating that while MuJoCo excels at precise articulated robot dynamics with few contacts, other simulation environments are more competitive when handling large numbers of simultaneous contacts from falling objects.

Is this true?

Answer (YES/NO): YES